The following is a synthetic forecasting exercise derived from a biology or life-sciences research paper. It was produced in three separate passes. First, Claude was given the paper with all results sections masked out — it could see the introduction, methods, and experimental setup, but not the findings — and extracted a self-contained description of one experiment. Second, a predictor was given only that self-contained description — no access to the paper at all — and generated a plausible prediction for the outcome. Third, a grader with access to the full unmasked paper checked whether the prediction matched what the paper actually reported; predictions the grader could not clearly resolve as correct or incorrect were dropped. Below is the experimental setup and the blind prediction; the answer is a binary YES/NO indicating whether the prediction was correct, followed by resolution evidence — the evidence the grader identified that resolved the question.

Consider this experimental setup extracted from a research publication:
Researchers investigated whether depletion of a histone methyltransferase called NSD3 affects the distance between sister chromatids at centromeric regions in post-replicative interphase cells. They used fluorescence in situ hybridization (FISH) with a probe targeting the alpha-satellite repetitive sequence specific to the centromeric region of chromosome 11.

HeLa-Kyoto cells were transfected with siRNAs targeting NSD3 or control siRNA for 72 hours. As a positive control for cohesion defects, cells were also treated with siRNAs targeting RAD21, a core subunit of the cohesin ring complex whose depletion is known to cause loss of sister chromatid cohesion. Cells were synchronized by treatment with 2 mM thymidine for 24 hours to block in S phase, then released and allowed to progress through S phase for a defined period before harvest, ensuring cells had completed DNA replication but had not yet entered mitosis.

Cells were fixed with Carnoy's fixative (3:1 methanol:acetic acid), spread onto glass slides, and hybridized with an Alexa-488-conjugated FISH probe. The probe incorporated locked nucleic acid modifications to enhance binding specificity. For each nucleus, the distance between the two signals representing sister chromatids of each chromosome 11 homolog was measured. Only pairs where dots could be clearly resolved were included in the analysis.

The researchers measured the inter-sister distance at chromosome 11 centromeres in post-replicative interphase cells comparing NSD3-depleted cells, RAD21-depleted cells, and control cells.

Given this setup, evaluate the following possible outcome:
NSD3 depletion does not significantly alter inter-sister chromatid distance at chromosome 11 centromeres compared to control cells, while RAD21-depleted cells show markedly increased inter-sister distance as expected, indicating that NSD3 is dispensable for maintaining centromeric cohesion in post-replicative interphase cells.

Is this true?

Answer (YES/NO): NO